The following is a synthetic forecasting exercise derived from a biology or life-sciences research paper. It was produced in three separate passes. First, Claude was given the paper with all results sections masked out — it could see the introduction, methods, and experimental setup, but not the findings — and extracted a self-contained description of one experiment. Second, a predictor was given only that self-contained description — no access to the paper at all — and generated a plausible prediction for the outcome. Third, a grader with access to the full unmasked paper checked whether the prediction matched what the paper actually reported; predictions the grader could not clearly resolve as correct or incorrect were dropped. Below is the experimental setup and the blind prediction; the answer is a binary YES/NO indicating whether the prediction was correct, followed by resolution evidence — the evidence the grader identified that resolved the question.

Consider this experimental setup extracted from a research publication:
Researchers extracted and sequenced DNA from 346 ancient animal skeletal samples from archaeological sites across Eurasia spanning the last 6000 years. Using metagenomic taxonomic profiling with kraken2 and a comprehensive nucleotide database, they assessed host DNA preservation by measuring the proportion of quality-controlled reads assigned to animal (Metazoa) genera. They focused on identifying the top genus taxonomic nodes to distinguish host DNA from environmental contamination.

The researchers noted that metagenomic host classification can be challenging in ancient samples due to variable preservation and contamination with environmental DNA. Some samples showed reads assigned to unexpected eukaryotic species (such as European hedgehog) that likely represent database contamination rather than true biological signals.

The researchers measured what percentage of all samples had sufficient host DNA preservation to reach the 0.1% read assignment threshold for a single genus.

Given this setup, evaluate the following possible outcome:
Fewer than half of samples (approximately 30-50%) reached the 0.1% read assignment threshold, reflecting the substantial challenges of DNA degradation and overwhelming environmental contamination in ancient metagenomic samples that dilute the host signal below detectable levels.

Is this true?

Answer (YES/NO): YES